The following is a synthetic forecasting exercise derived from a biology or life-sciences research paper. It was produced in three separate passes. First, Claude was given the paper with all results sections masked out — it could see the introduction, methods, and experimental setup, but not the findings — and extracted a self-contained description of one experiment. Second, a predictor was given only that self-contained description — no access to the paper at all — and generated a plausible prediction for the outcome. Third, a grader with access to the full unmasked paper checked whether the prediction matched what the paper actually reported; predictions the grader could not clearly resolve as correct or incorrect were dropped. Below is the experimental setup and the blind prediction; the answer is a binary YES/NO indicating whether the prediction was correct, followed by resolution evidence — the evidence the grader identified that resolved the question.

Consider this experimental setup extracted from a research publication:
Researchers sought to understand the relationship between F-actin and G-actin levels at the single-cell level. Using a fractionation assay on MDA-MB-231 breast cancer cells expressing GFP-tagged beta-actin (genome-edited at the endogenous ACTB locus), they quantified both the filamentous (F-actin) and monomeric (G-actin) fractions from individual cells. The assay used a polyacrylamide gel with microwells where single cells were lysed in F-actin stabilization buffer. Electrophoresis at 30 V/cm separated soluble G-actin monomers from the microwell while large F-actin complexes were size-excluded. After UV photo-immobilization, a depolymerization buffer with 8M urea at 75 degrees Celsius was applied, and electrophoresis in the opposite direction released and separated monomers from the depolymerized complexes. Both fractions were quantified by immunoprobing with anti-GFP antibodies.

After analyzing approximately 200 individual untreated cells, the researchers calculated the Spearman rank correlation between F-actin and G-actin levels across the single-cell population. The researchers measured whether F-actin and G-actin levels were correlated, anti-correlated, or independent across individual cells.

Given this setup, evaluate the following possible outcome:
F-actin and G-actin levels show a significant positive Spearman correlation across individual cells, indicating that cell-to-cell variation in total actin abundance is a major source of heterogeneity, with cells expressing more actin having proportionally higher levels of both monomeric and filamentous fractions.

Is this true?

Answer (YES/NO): YES